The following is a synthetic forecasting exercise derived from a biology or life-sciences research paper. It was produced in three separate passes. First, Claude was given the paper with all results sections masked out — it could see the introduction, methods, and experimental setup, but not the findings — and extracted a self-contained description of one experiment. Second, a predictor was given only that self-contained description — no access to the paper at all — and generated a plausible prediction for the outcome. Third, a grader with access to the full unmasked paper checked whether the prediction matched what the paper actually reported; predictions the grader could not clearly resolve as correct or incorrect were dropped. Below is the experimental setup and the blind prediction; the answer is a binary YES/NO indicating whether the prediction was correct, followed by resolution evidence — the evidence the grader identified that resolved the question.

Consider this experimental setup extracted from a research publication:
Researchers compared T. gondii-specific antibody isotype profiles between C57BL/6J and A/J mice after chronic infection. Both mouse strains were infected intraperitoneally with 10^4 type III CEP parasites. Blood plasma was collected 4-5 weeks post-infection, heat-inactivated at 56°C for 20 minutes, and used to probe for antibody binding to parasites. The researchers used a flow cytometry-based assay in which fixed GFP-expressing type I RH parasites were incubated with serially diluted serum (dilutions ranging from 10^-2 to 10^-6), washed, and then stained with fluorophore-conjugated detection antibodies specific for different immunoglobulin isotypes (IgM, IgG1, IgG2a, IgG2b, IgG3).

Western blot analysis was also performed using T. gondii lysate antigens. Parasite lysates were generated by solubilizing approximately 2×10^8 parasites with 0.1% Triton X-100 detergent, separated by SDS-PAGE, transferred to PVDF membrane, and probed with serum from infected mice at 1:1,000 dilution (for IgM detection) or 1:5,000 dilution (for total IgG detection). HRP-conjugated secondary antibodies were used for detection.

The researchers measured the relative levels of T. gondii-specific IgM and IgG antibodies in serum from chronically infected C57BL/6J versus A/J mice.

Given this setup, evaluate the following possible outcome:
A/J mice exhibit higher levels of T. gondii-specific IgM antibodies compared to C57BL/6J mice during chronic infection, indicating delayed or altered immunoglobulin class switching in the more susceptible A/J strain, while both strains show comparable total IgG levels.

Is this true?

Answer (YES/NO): NO